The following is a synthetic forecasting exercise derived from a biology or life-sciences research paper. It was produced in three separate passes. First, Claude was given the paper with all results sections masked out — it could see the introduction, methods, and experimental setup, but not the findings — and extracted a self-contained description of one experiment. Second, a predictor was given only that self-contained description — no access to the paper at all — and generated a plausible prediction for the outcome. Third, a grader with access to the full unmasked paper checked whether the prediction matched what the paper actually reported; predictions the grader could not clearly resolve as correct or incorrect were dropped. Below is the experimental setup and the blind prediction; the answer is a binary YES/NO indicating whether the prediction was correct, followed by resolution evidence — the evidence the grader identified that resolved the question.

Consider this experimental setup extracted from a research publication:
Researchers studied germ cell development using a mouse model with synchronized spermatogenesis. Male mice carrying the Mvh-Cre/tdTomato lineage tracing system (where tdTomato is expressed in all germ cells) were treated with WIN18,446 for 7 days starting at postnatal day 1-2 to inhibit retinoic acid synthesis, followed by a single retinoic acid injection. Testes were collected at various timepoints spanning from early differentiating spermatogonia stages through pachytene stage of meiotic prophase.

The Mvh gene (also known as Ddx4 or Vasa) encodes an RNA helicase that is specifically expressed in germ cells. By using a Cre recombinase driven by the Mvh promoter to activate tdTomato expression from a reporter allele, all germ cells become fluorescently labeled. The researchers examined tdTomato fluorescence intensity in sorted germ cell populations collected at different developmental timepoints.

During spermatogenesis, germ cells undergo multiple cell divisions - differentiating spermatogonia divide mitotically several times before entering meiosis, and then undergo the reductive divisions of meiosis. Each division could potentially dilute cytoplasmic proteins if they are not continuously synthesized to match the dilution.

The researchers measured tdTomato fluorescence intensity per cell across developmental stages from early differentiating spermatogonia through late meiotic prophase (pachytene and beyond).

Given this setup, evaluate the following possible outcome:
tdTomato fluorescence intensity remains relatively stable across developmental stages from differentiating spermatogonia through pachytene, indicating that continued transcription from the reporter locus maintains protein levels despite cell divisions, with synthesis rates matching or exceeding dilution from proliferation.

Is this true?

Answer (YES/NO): NO